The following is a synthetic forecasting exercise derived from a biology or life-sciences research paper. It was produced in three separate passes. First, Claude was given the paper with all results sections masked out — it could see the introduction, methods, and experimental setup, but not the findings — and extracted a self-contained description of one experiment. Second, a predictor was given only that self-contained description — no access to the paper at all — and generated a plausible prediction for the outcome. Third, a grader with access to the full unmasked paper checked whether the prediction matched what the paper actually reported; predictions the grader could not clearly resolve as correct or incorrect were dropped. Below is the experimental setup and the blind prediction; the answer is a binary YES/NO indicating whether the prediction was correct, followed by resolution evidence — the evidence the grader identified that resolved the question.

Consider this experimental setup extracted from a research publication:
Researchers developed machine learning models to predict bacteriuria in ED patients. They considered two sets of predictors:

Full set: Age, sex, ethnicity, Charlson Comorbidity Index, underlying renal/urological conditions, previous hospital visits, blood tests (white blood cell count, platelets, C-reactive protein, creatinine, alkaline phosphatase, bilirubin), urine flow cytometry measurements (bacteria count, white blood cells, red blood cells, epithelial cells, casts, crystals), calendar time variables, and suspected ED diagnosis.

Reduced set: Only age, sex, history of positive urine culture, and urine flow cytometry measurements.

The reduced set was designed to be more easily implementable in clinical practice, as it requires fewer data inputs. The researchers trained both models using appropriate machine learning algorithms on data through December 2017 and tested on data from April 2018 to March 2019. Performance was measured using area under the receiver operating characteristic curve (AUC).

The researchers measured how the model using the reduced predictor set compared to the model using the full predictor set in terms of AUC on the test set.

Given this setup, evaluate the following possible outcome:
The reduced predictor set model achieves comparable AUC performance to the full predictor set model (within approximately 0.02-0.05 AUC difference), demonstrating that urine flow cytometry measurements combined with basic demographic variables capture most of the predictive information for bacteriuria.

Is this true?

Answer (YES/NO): YES